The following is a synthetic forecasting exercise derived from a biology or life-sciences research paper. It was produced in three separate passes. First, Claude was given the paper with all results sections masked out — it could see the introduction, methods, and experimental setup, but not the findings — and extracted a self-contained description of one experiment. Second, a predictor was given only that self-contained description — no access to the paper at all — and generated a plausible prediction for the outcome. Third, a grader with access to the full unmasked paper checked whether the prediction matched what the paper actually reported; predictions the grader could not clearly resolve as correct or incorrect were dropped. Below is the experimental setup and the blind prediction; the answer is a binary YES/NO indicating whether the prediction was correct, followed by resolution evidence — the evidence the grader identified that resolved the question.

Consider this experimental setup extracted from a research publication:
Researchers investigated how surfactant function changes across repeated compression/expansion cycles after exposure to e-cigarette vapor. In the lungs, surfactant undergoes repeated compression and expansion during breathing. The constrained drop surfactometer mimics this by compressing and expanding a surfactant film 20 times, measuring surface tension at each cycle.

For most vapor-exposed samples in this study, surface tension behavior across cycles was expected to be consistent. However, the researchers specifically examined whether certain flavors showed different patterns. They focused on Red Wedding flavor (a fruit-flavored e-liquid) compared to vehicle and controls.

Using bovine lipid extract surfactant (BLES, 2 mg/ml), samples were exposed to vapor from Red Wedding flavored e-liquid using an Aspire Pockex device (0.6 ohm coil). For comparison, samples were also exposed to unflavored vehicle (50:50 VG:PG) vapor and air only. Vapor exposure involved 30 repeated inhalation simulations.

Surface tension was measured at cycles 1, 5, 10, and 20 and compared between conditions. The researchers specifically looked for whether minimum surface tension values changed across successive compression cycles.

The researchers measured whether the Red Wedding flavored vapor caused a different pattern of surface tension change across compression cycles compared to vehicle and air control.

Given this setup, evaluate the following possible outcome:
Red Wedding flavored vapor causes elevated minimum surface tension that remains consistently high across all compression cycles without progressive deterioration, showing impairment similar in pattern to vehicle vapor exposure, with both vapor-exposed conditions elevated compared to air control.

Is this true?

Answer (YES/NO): NO